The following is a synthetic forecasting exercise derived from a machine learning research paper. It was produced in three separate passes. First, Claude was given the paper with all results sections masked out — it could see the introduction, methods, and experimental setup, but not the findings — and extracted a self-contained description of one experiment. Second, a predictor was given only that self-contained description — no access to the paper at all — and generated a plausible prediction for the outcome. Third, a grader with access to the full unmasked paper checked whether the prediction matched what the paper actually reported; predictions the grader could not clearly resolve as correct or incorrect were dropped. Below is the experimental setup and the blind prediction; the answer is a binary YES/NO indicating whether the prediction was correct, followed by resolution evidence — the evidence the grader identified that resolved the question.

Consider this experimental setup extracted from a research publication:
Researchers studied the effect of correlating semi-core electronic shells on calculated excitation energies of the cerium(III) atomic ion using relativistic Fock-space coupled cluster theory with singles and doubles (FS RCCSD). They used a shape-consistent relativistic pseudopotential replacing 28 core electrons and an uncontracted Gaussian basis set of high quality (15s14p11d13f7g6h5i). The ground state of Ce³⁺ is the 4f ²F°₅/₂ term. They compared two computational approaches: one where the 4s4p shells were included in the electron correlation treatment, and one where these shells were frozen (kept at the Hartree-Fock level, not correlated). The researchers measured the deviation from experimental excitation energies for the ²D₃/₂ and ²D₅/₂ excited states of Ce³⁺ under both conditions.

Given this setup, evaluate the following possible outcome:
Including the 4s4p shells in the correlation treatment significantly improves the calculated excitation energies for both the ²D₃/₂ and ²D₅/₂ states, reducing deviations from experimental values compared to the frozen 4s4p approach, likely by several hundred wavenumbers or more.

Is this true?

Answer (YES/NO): YES